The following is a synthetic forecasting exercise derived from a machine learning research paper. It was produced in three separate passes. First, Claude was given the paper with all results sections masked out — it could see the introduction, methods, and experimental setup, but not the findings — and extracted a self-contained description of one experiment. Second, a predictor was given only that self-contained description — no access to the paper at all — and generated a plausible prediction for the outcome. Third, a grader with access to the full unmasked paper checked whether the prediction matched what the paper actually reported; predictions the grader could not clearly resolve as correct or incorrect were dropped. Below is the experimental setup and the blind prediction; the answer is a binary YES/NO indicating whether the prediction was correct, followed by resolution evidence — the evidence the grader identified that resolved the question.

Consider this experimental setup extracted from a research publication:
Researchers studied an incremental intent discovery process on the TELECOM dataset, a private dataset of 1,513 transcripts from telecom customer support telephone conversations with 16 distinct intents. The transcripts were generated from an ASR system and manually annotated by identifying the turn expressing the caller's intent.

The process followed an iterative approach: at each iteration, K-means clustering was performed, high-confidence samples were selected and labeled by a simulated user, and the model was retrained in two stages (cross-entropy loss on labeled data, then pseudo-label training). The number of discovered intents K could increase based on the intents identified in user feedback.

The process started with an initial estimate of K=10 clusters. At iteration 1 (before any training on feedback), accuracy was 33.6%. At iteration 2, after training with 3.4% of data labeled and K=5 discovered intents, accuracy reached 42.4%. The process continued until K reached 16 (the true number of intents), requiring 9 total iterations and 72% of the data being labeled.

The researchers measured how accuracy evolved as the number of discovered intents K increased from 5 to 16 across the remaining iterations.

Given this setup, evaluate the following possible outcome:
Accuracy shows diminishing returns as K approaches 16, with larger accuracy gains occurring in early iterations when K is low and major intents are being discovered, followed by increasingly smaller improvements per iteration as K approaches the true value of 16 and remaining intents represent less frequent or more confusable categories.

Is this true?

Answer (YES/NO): NO